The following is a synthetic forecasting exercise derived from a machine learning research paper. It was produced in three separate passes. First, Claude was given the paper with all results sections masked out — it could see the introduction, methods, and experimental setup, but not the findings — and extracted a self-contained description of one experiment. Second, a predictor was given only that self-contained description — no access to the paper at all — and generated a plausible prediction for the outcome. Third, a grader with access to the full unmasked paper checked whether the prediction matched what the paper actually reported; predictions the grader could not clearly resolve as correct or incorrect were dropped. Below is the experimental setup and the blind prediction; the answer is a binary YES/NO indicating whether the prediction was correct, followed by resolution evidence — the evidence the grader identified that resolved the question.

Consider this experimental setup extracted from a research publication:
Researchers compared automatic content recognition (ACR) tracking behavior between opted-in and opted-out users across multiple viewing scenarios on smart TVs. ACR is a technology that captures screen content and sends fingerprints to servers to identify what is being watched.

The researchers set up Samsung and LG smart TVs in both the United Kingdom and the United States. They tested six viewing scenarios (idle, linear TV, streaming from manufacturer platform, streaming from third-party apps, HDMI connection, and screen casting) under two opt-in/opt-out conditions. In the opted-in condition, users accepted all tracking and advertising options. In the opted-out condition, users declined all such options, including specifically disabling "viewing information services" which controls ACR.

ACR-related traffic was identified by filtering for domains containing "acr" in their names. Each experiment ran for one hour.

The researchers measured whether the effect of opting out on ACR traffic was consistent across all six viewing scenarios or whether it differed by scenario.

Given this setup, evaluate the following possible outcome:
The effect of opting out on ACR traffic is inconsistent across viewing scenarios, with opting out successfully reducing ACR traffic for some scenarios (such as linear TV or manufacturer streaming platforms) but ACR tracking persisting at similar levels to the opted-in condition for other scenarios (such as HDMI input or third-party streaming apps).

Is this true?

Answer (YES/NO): NO